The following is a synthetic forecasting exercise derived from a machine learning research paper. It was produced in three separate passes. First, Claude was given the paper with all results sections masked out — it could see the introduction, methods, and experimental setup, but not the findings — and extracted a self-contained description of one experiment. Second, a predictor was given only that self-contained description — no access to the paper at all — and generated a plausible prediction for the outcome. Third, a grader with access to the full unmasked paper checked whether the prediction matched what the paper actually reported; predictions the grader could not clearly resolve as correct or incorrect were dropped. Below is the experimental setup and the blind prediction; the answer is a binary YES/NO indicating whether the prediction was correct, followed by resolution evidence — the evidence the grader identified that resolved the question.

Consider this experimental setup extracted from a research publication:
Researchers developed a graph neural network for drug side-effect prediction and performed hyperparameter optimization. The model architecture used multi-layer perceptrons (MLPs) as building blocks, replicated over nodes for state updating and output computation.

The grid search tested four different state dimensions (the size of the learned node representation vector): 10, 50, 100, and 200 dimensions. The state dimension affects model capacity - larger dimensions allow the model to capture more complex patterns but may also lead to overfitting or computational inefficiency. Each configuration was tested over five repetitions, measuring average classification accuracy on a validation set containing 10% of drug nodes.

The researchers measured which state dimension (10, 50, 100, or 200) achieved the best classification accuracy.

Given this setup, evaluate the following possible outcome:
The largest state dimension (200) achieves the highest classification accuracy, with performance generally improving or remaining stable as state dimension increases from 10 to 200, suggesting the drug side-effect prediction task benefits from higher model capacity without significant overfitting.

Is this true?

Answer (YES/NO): NO